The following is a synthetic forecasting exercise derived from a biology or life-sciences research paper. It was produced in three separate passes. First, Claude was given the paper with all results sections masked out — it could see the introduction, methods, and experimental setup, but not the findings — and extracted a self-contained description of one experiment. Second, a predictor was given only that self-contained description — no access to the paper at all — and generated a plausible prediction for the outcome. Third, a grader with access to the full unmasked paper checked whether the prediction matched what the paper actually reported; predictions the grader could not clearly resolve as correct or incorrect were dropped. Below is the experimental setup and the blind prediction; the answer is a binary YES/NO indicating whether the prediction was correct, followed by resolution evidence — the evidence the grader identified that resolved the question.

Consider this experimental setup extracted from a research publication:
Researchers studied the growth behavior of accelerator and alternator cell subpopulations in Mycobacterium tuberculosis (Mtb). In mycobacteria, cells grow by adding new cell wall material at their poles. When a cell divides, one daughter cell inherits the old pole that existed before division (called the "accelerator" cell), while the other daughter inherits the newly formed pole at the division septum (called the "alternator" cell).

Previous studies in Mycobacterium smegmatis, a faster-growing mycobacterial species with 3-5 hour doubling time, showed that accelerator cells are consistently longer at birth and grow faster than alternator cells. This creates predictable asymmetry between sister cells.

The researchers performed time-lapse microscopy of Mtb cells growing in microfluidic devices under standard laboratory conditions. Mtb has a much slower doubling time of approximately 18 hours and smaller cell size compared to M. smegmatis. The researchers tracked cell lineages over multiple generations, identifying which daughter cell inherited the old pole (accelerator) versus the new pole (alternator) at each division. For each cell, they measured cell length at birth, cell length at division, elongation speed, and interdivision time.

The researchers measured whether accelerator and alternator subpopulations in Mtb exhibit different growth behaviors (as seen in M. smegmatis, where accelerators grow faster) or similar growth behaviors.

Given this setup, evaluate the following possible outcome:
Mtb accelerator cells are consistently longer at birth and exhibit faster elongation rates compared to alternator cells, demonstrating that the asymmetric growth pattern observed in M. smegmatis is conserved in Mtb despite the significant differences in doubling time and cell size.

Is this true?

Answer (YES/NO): NO